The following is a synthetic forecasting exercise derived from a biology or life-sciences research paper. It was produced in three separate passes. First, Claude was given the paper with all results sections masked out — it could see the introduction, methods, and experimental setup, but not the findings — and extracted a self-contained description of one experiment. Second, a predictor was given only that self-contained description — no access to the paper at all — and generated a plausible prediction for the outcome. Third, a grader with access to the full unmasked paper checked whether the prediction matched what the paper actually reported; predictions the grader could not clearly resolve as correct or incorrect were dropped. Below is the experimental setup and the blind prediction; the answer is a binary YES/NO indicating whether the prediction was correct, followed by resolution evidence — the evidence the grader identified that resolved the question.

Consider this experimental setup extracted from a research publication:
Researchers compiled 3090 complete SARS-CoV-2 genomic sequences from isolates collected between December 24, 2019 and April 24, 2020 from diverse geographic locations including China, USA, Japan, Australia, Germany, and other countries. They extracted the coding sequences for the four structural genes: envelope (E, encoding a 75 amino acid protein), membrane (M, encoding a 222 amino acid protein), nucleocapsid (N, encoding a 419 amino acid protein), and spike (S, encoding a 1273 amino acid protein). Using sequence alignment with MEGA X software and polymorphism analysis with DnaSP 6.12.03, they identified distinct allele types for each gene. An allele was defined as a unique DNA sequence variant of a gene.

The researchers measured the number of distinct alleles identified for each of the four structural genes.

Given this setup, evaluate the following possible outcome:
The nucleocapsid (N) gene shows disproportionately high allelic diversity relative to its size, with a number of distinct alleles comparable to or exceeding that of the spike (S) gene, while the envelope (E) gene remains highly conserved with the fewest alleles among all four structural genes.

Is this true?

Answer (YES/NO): NO